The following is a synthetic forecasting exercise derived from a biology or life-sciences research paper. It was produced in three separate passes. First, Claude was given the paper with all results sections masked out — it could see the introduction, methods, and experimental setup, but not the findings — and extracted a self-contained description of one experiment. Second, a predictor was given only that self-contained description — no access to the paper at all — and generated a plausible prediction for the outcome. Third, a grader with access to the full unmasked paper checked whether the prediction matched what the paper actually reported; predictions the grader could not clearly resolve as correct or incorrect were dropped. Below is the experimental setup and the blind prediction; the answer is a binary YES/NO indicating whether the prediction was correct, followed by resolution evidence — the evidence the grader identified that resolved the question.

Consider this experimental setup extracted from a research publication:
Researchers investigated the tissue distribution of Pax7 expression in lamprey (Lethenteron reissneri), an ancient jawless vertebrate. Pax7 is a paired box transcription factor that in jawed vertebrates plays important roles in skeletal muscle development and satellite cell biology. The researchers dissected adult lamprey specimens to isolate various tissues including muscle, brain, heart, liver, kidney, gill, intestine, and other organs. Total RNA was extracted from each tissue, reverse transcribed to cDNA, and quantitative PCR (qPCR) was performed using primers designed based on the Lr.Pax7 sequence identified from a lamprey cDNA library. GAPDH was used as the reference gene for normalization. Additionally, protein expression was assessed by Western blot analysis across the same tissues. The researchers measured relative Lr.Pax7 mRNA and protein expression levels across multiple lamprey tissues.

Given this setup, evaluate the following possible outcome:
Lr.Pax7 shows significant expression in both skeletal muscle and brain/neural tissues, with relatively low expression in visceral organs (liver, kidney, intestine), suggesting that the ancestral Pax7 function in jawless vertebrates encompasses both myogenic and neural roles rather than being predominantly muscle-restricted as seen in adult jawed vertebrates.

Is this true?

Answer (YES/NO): NO